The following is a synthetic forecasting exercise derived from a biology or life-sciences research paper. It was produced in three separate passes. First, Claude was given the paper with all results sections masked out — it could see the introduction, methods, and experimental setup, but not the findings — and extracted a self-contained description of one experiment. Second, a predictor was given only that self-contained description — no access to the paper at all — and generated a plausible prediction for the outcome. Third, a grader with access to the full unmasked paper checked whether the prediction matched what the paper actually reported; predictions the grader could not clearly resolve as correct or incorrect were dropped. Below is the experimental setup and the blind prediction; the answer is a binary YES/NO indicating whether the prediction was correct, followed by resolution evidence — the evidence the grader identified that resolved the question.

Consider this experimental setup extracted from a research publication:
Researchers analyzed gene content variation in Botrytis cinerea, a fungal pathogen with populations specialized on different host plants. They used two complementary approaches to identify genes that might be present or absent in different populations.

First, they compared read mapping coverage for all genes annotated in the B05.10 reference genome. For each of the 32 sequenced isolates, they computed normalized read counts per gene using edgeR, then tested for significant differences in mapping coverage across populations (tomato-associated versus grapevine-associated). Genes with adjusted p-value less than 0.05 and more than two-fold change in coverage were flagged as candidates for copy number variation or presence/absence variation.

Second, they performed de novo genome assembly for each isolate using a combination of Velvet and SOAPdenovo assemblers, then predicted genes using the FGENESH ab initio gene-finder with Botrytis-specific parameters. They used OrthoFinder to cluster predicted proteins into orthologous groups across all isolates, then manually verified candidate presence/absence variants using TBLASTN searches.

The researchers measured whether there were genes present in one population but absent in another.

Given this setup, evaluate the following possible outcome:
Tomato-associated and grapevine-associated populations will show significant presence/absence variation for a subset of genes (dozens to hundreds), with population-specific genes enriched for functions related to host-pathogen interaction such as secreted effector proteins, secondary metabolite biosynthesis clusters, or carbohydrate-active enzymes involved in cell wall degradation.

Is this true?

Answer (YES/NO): NO